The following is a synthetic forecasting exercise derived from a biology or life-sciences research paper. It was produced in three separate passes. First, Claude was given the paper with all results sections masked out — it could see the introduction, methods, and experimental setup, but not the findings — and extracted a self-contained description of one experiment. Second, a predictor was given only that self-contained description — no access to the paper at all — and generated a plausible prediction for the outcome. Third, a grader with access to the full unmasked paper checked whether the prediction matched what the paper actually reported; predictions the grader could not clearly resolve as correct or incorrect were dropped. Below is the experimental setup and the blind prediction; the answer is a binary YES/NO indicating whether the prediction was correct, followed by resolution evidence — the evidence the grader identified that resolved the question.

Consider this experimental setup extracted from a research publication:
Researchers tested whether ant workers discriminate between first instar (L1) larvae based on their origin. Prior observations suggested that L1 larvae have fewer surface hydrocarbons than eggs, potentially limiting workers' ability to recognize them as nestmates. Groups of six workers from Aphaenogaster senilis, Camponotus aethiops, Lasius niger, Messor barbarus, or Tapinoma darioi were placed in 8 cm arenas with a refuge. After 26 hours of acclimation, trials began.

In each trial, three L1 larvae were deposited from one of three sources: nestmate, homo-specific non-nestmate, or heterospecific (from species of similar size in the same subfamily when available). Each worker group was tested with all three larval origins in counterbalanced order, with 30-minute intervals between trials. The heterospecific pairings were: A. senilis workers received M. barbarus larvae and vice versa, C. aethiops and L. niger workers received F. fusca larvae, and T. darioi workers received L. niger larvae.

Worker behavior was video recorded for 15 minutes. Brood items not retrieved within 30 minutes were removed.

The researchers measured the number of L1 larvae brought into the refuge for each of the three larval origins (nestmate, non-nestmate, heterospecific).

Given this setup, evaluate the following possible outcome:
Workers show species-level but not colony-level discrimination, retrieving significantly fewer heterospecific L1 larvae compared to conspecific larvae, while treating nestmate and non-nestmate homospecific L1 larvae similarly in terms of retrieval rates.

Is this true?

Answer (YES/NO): NO